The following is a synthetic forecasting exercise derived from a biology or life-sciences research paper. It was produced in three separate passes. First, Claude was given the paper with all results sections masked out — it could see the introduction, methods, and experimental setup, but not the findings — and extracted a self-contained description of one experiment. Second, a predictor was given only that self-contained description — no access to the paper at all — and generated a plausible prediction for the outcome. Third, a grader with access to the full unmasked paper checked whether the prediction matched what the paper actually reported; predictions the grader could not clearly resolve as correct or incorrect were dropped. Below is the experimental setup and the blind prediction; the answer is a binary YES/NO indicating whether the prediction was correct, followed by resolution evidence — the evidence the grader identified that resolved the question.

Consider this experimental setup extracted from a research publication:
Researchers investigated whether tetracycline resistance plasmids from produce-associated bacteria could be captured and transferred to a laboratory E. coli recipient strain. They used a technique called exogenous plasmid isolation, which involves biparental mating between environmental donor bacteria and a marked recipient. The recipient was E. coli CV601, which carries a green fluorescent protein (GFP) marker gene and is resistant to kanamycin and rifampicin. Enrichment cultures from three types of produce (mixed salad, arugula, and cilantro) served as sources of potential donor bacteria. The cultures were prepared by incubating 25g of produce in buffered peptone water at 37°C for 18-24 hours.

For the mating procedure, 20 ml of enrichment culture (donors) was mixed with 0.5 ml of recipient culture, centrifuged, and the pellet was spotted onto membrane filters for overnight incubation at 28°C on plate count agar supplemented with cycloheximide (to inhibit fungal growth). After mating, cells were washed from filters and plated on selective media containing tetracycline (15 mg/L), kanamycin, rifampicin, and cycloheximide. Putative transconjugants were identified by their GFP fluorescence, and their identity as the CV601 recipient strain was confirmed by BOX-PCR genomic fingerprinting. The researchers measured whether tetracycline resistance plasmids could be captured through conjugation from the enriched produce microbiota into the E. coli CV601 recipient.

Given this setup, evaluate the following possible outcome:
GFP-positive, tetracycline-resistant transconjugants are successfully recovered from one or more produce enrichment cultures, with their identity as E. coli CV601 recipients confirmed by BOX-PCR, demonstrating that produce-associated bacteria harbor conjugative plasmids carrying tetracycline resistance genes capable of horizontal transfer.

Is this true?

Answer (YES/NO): YES